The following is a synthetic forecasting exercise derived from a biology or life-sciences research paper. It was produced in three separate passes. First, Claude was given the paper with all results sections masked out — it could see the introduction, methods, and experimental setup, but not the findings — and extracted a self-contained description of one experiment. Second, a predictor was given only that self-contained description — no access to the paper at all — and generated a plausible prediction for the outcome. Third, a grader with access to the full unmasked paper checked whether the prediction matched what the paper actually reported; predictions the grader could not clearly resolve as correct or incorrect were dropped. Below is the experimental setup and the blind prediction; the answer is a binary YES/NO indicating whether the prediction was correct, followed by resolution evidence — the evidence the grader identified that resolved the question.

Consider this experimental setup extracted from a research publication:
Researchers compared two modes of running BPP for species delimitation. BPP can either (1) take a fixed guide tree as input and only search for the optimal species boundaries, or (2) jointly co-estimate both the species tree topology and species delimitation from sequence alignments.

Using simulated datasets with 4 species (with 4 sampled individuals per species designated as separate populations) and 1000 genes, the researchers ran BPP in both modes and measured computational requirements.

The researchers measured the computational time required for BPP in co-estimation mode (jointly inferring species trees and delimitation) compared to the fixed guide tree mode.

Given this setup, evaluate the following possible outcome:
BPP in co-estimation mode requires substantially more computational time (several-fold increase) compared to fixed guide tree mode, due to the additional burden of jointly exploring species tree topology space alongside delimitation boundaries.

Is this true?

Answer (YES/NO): NO